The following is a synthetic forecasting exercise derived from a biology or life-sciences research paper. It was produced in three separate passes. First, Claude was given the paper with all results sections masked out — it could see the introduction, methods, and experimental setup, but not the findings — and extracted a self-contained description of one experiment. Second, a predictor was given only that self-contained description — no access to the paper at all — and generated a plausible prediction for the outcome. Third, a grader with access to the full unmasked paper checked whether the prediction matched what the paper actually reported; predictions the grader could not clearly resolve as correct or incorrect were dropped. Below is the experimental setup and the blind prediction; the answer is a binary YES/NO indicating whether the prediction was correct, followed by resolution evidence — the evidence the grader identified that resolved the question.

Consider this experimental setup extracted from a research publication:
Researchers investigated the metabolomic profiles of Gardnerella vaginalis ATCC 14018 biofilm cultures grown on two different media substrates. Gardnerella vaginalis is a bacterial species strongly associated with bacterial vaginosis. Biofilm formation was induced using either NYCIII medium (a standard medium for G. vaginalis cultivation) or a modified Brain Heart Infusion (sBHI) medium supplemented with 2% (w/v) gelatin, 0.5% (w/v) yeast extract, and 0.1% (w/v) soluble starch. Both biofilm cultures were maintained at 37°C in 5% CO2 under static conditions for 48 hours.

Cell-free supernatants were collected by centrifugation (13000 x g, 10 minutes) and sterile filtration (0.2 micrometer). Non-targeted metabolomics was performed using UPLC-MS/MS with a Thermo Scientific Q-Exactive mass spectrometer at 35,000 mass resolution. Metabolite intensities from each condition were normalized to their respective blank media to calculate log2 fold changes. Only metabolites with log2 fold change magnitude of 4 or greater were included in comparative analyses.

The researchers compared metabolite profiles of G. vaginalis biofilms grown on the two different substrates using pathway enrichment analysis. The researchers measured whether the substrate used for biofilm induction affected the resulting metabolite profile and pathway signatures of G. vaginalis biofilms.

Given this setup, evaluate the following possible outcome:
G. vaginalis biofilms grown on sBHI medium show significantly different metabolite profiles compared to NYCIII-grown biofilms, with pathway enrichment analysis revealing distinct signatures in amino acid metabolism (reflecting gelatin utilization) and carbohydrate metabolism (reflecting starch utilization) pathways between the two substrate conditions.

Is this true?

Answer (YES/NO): NO